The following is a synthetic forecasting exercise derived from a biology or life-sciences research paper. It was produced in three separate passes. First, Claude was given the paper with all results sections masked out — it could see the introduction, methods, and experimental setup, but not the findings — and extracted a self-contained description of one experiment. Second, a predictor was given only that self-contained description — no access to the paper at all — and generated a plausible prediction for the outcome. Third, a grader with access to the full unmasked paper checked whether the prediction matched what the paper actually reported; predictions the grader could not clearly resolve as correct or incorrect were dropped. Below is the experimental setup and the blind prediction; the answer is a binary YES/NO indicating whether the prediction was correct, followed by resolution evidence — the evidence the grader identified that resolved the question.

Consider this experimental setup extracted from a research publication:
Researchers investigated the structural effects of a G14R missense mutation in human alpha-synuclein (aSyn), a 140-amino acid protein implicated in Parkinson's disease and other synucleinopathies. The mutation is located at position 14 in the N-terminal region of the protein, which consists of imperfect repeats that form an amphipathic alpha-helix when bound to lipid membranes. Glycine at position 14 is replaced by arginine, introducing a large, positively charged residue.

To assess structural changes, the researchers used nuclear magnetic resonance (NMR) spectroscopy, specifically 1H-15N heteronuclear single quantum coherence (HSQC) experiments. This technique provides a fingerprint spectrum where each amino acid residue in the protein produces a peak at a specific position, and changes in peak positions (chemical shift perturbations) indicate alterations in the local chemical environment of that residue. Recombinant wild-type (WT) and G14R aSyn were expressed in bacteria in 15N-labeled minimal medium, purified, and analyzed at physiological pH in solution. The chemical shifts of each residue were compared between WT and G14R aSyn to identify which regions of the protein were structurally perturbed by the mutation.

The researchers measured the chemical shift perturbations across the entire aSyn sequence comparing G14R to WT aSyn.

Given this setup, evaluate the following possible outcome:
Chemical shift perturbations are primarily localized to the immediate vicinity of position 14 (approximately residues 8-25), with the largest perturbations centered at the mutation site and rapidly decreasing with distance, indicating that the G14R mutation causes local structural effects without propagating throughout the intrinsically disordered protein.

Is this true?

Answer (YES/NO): YES